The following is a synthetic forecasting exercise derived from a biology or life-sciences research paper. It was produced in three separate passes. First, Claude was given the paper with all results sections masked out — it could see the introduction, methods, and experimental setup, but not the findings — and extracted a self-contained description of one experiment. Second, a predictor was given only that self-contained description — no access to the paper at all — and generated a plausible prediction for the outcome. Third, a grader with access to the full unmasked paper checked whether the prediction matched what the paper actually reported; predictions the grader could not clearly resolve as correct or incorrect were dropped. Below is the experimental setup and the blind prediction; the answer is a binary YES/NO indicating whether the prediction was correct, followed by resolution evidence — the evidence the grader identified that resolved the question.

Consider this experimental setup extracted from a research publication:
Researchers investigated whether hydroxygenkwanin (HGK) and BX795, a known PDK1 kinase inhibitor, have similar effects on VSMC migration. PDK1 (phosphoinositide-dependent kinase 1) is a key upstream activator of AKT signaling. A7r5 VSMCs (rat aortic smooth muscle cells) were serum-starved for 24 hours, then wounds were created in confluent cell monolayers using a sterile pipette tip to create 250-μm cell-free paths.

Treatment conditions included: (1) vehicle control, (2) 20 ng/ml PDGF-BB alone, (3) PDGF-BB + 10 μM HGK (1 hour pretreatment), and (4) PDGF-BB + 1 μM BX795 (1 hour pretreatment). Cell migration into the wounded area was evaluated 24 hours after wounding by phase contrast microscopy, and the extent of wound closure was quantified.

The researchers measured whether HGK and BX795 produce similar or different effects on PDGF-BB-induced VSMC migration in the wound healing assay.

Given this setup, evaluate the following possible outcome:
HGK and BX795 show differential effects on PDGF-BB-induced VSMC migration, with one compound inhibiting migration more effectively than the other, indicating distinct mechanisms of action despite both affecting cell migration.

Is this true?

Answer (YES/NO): NO